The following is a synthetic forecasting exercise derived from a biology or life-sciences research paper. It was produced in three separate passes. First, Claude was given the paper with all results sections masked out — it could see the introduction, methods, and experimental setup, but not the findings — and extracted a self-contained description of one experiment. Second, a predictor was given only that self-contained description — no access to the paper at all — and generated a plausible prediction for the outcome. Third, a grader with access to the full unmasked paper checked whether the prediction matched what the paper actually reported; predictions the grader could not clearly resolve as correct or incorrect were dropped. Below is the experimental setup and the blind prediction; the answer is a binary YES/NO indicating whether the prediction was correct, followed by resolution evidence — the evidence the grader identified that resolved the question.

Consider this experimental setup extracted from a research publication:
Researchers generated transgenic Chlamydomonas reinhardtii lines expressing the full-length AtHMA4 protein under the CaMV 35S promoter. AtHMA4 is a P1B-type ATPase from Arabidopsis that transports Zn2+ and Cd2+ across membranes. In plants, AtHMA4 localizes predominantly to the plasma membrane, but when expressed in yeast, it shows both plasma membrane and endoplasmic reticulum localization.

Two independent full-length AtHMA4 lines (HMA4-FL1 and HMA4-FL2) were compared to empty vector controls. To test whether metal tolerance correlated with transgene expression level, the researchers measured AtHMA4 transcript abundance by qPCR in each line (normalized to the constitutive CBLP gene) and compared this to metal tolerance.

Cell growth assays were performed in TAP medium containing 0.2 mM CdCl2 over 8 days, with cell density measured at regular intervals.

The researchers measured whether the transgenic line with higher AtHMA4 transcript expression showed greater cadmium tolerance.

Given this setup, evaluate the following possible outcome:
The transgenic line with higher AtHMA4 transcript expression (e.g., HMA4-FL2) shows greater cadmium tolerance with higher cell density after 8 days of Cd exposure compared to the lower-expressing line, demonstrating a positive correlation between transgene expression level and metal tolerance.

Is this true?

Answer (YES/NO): NO